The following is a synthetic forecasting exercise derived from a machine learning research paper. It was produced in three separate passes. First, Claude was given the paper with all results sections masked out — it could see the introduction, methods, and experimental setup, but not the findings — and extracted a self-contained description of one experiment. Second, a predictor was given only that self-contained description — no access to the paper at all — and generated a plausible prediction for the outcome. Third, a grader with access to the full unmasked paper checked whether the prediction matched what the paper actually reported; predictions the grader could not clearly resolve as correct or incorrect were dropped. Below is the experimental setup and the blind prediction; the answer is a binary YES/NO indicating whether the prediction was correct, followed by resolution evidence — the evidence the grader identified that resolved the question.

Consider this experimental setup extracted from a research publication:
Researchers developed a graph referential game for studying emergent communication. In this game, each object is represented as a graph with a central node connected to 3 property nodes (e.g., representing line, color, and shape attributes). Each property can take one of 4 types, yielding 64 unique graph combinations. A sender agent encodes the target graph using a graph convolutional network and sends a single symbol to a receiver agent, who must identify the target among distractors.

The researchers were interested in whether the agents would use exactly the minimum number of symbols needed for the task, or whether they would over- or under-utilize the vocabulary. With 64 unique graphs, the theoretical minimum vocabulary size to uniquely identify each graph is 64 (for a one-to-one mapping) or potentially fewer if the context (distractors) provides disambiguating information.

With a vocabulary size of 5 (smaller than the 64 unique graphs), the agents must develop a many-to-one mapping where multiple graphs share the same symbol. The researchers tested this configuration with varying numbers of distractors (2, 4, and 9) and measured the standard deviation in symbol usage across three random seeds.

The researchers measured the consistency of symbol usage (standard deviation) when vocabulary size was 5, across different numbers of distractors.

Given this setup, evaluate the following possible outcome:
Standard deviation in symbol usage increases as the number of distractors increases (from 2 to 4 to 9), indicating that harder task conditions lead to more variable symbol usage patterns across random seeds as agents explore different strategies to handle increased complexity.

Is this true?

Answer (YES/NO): NO